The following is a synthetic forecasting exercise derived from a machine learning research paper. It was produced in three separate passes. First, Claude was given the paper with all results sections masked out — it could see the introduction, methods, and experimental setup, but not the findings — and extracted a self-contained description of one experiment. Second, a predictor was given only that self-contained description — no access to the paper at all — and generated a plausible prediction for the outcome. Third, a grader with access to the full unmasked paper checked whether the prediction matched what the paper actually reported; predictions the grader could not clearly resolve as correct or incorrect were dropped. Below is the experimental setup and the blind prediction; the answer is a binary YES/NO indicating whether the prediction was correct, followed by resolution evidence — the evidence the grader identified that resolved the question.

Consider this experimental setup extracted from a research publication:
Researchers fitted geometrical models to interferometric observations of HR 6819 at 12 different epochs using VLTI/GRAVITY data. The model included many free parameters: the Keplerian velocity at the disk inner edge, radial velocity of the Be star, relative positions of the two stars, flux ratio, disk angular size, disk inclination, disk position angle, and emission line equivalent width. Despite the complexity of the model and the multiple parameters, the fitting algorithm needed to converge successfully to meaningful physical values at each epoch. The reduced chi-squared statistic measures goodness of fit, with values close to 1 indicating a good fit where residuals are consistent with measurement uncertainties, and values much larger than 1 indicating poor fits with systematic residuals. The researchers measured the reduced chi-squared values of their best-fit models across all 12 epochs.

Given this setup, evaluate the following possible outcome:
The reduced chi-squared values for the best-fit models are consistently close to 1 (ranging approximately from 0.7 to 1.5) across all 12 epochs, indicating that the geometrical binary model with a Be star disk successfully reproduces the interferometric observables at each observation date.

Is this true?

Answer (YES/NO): NO